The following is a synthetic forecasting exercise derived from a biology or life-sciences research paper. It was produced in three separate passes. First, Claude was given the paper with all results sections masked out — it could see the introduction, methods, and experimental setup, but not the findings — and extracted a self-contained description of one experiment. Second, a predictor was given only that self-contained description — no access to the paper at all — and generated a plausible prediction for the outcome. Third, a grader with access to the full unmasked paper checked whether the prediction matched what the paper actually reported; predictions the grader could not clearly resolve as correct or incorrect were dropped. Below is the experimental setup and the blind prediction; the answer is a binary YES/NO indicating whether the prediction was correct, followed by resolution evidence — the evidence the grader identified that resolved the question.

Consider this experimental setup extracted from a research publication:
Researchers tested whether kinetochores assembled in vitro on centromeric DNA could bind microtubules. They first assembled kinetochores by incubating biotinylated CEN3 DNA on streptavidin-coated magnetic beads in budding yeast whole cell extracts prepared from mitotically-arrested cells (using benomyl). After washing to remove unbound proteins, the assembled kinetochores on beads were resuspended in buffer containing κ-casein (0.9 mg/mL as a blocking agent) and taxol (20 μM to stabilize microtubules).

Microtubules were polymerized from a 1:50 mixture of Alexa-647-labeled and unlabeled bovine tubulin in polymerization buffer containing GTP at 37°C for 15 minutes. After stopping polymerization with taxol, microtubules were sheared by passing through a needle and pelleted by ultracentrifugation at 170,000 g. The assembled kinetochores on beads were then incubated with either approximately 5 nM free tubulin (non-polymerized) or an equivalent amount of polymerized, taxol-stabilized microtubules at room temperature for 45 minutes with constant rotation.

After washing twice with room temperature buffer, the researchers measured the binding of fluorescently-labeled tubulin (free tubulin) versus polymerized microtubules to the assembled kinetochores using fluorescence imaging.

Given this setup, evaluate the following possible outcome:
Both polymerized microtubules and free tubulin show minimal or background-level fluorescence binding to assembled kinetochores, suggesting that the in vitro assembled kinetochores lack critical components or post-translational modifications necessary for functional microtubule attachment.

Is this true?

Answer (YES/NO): NO